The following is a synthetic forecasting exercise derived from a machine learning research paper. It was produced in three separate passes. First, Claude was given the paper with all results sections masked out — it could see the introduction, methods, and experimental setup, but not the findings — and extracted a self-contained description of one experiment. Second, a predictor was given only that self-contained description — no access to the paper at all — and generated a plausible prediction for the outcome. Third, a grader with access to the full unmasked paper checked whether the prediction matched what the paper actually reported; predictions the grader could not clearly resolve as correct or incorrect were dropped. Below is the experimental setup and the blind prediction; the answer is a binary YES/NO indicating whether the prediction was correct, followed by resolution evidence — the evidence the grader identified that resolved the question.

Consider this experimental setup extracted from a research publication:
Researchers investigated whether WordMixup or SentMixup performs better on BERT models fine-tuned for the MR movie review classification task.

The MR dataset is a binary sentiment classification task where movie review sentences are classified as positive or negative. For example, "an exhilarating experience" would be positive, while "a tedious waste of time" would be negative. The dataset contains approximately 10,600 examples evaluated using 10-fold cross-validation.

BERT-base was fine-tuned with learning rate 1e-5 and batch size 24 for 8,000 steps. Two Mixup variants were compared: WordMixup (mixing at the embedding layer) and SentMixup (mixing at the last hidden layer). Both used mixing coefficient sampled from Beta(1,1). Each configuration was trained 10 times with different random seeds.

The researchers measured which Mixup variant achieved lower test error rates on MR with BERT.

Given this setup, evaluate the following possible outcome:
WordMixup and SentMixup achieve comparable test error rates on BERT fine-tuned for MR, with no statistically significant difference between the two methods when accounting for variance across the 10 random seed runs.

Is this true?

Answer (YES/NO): YES